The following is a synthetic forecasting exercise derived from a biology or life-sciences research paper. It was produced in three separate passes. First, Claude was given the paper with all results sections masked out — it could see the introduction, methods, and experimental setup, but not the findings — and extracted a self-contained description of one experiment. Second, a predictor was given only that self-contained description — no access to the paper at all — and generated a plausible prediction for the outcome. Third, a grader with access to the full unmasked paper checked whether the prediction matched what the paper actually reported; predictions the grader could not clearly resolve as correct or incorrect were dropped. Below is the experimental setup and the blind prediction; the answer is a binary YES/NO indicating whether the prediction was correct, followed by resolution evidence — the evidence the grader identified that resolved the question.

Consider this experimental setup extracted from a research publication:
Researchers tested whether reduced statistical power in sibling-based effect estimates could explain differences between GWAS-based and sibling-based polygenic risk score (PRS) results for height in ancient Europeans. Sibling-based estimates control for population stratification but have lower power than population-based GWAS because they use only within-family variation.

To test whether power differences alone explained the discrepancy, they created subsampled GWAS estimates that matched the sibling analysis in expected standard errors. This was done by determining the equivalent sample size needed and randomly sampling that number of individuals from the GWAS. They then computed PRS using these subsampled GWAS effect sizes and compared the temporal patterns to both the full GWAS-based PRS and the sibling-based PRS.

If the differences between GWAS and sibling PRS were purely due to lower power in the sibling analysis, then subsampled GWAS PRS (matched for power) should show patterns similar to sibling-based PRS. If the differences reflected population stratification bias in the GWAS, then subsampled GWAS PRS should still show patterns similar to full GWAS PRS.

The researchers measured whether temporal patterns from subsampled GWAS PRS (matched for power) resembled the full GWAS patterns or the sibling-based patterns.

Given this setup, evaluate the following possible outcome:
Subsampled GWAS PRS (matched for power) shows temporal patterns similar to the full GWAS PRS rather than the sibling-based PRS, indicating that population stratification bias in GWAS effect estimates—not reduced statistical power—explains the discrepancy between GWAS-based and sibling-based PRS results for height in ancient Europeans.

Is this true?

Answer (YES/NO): NO